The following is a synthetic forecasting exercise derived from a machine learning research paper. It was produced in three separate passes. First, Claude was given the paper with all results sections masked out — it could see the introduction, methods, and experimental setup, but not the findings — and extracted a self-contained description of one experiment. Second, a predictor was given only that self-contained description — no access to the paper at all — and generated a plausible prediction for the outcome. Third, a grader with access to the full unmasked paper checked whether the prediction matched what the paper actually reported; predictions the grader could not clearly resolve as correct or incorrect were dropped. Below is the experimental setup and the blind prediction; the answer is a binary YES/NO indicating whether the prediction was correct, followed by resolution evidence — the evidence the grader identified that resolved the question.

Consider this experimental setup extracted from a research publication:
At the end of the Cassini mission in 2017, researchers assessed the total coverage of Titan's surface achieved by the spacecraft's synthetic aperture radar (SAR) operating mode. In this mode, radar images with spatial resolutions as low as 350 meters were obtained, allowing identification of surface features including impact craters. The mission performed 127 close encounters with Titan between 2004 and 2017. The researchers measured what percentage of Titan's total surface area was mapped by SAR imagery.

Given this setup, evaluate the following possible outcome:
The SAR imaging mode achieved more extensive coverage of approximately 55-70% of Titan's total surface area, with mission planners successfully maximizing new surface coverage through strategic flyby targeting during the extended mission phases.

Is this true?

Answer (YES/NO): YES